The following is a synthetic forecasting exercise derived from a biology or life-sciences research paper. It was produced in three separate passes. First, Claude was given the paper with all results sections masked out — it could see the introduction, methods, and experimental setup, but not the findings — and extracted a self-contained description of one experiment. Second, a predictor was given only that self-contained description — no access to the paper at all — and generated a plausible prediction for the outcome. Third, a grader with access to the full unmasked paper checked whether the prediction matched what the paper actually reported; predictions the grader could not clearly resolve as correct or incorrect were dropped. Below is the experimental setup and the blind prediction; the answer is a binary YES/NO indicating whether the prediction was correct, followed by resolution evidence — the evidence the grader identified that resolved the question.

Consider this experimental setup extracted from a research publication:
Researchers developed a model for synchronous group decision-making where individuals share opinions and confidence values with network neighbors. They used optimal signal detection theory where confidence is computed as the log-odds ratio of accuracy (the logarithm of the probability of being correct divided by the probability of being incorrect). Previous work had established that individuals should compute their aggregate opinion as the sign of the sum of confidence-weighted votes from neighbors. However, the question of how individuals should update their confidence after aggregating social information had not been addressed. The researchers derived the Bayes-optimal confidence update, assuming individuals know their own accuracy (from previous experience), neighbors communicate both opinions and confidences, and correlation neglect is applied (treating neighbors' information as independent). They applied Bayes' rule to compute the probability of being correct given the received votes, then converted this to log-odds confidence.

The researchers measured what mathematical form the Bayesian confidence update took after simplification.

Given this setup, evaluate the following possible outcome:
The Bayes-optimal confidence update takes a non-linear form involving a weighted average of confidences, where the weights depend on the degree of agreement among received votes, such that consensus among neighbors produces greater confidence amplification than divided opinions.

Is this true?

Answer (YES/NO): NO